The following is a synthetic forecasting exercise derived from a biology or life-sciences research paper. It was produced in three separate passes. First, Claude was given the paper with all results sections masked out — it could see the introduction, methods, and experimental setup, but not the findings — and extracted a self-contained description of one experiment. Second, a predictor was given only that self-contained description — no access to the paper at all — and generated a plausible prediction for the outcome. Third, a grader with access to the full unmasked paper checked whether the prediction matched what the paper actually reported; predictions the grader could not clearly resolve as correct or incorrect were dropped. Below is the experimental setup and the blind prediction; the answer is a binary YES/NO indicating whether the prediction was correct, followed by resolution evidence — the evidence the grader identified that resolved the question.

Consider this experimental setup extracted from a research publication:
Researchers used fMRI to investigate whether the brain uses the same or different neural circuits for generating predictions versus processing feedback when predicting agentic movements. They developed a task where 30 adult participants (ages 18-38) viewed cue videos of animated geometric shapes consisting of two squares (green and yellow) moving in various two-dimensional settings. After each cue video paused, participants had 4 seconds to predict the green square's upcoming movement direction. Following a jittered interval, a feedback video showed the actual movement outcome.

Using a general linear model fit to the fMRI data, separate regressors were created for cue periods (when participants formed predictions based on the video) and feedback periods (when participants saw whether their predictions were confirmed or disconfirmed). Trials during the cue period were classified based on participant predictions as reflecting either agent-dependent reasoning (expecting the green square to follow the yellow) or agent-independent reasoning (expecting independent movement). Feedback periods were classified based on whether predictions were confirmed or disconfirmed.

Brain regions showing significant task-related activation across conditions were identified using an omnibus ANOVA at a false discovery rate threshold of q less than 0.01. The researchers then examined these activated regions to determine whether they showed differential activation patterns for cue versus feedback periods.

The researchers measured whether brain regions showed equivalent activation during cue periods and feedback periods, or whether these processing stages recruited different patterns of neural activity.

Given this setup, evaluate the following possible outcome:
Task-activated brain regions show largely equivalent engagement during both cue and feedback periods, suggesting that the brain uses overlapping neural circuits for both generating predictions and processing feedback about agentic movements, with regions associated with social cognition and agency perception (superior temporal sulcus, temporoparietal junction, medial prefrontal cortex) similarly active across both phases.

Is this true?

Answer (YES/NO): NO